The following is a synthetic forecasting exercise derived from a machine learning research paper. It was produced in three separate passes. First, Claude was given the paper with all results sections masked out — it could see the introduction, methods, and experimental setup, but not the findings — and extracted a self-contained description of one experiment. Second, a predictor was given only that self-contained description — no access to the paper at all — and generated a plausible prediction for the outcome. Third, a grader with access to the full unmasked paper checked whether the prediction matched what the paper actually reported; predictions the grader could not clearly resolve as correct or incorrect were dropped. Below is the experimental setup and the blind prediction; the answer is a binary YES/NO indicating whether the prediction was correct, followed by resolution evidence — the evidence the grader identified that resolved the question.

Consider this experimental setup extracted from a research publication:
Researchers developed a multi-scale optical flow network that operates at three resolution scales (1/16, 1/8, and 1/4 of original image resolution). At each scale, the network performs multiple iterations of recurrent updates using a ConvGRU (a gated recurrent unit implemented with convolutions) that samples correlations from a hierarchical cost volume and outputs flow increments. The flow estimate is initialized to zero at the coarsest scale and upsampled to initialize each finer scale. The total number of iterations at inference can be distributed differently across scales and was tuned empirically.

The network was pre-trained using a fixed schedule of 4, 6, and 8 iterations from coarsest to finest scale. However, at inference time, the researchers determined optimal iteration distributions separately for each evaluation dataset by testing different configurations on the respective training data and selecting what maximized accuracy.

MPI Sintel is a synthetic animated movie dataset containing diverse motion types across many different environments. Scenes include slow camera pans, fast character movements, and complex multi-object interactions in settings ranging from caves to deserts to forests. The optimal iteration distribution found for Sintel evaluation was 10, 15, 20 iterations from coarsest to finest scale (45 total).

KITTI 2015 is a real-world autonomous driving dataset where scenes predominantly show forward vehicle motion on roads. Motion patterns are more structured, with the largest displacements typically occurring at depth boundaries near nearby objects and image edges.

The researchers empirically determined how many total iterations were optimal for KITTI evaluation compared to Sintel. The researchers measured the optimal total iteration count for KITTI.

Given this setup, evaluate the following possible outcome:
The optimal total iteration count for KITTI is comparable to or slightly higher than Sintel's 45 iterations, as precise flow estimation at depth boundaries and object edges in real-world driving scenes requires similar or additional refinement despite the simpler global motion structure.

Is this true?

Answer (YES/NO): NO